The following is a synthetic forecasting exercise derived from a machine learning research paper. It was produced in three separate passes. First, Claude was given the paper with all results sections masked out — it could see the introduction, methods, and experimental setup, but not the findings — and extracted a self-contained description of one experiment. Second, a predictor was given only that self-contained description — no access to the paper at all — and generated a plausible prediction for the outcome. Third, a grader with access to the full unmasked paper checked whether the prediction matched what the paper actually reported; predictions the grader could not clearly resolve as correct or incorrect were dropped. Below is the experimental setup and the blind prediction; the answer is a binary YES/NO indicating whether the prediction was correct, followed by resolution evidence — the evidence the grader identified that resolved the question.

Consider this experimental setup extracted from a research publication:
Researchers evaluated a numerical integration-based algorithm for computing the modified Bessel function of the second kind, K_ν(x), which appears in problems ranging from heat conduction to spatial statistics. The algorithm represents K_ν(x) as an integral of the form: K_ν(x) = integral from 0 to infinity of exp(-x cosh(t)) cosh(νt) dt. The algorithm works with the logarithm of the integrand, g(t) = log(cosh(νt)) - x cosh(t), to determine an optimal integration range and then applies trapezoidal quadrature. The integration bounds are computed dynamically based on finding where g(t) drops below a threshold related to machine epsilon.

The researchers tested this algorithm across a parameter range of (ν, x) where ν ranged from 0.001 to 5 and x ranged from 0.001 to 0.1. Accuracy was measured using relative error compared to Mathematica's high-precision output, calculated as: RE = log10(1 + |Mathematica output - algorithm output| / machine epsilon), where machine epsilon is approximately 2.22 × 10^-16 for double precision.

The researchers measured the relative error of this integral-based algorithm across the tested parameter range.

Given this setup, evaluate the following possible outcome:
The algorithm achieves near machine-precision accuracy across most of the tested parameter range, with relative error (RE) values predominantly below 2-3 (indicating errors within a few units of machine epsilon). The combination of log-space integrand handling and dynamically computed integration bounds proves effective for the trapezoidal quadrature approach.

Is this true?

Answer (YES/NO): NO